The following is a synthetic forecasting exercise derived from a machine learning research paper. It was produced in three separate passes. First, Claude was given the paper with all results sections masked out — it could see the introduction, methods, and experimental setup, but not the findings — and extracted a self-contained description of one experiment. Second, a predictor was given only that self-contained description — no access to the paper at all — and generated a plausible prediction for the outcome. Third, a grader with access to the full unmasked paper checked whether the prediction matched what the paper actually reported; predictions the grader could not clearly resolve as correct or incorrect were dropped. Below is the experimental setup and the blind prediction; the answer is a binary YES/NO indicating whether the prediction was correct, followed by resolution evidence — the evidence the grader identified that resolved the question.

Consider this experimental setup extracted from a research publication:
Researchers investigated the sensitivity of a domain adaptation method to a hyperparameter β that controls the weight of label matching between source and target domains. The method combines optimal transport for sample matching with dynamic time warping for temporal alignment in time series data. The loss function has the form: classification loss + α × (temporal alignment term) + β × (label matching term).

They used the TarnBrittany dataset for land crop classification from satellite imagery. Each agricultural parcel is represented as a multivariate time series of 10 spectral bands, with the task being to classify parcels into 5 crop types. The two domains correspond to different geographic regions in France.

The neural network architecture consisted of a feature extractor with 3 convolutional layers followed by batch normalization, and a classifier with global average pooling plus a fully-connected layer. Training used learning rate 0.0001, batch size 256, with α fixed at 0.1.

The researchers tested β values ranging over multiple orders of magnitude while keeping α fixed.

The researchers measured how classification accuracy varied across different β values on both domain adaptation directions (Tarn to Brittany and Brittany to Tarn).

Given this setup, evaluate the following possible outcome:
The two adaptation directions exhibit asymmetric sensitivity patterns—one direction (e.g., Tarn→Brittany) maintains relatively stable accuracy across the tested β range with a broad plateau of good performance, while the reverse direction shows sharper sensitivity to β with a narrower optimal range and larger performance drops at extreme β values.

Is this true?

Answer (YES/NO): NO